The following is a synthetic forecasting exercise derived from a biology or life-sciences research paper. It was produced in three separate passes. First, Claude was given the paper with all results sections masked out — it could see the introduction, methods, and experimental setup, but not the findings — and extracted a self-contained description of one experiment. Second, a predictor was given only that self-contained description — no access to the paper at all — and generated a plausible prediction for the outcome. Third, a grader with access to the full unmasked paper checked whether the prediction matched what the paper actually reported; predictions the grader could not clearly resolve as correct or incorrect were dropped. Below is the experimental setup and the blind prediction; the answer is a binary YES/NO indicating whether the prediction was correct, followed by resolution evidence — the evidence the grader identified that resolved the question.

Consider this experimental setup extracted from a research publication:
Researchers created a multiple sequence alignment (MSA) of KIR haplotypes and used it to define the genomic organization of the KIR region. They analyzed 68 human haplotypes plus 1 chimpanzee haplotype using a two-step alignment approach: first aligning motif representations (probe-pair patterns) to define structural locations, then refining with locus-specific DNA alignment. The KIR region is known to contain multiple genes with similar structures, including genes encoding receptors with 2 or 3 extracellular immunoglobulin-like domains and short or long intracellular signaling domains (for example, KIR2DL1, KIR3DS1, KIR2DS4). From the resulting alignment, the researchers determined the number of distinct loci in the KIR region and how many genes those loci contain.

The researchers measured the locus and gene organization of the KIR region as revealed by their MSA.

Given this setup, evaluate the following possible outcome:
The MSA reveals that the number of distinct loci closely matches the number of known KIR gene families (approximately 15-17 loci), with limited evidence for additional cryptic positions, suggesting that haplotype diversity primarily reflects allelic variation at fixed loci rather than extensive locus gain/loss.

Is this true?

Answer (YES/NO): NO